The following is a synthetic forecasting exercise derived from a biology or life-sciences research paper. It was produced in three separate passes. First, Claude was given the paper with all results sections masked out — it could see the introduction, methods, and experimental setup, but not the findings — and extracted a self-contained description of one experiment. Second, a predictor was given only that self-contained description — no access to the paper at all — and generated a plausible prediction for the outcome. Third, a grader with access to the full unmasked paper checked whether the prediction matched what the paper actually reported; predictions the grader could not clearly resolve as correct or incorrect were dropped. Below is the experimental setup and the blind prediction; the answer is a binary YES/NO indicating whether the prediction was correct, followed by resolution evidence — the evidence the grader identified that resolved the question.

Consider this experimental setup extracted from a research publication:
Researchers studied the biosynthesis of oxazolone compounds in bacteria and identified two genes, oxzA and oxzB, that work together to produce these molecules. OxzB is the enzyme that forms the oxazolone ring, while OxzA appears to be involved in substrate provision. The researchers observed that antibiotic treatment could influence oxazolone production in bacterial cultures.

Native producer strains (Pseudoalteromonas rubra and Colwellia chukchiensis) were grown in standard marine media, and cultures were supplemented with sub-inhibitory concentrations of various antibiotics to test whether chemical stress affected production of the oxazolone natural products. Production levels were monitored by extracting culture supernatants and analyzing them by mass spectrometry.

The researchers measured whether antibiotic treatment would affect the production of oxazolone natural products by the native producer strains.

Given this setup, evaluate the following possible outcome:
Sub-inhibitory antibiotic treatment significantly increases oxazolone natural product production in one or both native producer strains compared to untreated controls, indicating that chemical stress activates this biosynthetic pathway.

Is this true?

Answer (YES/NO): YES